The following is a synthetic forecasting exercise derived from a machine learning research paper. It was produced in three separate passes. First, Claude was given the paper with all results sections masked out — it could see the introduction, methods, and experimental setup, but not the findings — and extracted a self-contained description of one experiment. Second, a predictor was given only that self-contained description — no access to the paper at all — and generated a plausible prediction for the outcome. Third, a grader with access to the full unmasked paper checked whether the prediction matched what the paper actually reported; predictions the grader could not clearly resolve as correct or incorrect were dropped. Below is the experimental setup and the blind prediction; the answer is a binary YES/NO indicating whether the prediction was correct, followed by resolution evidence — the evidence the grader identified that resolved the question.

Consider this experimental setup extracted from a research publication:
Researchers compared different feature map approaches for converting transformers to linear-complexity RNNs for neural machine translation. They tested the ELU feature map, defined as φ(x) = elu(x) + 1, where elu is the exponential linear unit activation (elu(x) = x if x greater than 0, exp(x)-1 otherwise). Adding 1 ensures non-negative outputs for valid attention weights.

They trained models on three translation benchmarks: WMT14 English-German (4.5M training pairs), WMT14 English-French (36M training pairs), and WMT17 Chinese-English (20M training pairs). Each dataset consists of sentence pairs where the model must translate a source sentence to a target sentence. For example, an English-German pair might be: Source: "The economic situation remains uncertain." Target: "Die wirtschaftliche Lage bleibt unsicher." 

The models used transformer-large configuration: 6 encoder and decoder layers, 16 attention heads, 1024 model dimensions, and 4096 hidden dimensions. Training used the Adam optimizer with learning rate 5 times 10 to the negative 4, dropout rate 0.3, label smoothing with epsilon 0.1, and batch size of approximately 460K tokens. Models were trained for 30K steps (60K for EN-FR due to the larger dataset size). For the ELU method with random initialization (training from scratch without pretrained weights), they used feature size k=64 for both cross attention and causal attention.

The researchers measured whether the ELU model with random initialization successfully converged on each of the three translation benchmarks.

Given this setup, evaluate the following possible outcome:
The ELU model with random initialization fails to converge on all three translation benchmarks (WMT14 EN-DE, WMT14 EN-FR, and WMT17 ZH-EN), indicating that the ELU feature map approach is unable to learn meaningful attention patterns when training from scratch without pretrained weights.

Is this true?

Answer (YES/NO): NO